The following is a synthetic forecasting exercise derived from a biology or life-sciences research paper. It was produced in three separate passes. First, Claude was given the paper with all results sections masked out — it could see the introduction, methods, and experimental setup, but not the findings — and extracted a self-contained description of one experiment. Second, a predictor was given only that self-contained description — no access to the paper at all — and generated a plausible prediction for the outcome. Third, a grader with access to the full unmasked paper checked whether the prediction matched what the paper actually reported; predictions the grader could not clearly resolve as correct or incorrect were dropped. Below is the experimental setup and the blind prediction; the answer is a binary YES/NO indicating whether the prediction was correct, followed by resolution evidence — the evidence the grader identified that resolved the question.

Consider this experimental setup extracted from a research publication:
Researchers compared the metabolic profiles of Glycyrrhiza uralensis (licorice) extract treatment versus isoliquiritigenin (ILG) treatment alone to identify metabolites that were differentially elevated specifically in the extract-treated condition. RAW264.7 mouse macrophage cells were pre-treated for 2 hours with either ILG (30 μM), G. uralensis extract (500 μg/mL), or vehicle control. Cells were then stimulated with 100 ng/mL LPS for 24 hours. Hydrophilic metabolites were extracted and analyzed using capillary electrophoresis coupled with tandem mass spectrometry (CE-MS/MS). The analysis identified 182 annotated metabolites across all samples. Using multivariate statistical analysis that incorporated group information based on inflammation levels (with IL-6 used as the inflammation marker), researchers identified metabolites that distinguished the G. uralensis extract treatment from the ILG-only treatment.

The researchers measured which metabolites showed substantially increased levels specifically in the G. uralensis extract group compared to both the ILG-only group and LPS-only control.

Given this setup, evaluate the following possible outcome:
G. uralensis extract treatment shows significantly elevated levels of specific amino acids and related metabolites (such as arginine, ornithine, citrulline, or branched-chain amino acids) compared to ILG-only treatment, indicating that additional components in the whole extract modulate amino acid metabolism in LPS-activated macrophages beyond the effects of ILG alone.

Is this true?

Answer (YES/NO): NO